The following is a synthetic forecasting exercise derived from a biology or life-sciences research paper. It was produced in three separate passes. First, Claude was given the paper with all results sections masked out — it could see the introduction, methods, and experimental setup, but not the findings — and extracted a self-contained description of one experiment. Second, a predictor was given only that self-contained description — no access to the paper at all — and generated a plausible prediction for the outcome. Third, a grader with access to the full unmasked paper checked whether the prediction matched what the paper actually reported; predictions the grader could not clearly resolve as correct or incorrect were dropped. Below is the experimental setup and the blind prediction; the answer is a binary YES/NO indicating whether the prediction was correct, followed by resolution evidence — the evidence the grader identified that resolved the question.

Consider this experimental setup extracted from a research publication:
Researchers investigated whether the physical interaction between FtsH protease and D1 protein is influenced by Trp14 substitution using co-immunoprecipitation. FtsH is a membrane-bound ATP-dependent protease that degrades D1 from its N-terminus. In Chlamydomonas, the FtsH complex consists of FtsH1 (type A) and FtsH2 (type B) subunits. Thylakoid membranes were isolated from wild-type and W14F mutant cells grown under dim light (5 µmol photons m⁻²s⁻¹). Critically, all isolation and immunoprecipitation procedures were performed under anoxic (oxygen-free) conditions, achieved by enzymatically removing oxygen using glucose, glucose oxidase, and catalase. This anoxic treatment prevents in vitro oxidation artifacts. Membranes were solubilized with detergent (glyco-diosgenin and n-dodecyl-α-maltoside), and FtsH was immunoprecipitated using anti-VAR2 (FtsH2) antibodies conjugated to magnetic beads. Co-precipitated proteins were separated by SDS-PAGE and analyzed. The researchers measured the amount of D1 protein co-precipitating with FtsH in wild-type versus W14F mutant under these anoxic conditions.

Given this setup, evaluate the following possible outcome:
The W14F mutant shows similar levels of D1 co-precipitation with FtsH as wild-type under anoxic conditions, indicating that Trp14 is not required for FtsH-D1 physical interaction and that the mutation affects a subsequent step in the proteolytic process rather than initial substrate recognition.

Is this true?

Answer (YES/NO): NO